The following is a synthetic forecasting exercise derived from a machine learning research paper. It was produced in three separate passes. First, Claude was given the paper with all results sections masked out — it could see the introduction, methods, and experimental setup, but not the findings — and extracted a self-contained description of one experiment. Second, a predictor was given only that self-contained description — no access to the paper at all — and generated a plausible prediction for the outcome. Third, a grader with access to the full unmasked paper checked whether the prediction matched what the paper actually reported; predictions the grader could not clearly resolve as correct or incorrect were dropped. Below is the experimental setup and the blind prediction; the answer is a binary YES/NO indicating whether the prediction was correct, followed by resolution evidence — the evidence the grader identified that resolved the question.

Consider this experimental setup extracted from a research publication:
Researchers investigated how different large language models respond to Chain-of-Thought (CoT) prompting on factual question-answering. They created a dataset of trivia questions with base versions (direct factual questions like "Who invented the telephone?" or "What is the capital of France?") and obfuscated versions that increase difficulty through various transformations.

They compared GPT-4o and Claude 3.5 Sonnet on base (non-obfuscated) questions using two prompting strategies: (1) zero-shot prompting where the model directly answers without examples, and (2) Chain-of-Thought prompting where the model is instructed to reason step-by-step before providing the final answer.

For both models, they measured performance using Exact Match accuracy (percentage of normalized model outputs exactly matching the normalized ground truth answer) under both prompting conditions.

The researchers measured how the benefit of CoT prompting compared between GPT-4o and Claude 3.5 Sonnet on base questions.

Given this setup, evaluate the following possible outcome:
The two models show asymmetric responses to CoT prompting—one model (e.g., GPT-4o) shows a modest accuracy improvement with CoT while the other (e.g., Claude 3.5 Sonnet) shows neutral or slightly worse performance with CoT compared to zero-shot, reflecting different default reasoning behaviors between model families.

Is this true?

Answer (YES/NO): NO